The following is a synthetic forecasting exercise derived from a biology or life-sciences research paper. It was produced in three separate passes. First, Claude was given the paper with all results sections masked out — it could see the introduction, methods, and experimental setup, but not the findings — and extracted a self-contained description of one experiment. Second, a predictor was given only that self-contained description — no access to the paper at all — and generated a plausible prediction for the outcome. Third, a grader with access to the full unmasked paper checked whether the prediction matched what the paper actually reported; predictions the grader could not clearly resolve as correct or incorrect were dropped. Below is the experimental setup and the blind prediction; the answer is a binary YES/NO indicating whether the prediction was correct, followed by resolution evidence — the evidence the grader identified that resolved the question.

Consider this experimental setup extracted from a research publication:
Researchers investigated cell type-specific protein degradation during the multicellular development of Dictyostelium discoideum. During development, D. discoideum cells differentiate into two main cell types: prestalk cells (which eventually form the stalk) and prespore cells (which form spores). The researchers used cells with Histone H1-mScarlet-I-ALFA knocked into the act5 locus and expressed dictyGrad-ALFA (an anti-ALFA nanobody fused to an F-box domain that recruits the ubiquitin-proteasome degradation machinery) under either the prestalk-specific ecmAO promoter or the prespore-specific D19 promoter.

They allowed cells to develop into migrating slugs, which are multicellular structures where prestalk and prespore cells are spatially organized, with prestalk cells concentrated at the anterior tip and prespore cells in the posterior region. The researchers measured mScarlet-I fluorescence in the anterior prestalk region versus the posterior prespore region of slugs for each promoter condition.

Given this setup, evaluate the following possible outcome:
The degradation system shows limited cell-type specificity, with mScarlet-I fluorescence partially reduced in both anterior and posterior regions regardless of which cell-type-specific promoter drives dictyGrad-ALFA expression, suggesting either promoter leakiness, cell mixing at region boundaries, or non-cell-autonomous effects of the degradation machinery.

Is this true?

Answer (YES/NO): NO